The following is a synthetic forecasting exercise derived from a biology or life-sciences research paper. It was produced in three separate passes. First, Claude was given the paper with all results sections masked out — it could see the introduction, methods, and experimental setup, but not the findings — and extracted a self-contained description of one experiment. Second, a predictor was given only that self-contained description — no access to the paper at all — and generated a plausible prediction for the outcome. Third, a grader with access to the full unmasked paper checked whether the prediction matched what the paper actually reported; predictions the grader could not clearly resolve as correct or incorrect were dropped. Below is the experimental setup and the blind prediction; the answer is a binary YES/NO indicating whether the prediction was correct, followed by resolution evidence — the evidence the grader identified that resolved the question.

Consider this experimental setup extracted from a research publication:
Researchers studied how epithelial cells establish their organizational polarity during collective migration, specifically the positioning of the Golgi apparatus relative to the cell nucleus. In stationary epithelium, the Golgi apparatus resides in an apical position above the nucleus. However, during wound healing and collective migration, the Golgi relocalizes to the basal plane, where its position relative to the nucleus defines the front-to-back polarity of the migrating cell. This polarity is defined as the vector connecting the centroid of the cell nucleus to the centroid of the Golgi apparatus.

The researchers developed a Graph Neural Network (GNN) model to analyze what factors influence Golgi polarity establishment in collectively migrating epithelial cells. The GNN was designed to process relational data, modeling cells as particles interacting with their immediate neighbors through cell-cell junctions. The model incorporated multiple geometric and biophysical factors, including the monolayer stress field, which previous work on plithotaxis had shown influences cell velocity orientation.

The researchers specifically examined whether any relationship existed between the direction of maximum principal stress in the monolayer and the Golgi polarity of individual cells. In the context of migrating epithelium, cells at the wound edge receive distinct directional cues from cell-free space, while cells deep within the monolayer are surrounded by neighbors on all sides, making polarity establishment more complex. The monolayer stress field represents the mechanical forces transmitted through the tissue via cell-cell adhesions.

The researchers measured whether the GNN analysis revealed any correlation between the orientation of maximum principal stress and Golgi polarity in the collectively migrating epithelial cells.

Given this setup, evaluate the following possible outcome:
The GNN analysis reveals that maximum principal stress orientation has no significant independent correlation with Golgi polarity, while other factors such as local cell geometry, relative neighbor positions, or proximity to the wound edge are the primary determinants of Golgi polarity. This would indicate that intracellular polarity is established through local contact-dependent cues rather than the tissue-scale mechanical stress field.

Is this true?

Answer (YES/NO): NO